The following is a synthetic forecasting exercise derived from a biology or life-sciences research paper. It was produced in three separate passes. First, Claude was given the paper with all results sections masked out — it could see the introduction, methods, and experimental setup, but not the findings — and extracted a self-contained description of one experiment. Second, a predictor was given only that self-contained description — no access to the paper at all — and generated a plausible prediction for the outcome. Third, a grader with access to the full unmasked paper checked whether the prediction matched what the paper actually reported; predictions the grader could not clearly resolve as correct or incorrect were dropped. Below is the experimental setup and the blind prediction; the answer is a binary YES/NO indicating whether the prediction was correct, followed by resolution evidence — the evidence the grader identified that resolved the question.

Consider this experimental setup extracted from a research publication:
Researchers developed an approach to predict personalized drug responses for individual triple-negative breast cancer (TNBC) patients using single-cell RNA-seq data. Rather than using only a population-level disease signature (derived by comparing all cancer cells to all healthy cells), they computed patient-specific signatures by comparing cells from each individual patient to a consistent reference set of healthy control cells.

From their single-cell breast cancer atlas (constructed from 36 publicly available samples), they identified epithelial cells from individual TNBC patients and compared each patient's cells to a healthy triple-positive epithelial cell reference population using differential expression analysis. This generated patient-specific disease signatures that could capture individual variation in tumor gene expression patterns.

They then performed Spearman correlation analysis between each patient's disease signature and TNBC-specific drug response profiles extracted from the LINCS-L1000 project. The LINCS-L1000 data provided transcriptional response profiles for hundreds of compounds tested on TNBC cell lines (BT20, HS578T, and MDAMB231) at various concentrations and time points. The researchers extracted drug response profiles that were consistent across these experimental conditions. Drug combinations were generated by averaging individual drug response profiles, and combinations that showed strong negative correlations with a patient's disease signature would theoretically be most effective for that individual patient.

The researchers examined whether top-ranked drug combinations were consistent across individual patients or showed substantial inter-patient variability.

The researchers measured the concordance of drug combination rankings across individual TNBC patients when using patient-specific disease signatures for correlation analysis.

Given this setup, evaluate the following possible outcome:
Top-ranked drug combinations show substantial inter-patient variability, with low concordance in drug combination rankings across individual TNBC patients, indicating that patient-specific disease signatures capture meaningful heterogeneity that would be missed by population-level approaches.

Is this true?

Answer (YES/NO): NO